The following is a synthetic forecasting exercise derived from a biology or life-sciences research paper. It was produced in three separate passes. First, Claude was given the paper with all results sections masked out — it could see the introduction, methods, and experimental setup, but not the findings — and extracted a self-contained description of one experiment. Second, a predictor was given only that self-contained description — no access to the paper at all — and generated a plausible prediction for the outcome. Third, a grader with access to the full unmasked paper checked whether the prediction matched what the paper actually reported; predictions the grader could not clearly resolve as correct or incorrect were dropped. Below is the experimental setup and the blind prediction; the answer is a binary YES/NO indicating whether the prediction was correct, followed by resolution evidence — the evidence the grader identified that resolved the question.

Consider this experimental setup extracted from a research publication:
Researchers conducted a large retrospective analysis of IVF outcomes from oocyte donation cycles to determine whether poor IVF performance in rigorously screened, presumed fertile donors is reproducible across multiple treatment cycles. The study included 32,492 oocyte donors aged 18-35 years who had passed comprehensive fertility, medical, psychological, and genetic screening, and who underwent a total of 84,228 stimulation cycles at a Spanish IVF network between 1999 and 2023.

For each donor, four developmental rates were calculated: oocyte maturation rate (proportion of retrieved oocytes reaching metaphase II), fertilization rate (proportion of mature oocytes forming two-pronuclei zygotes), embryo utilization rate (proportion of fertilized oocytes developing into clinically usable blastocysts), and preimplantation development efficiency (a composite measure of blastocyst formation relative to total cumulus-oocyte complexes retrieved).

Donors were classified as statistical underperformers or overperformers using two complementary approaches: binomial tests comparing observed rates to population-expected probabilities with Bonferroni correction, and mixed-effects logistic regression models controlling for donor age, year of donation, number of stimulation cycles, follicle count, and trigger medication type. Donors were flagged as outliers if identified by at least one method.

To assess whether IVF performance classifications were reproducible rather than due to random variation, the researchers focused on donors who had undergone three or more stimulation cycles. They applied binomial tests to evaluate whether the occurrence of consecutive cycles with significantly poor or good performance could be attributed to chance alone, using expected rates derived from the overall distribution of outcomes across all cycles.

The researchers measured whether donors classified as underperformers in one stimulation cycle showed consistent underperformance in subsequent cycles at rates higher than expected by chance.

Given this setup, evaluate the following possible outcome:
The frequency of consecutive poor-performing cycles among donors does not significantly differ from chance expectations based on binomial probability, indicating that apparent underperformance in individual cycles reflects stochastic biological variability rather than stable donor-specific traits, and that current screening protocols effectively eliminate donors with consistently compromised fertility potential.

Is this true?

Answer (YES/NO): NO